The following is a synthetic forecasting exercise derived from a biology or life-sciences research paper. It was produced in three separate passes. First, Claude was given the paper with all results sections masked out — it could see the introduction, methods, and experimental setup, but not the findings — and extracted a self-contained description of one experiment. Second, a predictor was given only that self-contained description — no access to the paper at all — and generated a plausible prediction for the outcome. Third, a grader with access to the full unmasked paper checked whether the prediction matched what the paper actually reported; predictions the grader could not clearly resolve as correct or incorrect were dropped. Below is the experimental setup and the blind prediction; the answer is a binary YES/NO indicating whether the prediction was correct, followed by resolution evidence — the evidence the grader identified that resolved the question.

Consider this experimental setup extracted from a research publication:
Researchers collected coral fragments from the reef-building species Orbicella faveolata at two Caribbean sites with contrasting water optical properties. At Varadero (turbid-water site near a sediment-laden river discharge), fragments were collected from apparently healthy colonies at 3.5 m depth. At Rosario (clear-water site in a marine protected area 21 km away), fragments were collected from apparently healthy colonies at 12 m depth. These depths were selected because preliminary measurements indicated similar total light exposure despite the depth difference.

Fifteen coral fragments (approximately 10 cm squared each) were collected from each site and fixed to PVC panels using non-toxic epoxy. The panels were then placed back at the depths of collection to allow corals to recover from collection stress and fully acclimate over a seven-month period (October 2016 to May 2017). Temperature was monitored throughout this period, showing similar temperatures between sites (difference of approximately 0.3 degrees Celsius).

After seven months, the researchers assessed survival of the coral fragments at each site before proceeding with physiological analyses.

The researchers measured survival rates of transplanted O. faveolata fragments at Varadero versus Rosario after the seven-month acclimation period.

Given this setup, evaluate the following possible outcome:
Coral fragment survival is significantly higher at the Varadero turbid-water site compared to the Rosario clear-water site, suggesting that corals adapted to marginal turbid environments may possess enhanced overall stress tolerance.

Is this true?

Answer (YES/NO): NO